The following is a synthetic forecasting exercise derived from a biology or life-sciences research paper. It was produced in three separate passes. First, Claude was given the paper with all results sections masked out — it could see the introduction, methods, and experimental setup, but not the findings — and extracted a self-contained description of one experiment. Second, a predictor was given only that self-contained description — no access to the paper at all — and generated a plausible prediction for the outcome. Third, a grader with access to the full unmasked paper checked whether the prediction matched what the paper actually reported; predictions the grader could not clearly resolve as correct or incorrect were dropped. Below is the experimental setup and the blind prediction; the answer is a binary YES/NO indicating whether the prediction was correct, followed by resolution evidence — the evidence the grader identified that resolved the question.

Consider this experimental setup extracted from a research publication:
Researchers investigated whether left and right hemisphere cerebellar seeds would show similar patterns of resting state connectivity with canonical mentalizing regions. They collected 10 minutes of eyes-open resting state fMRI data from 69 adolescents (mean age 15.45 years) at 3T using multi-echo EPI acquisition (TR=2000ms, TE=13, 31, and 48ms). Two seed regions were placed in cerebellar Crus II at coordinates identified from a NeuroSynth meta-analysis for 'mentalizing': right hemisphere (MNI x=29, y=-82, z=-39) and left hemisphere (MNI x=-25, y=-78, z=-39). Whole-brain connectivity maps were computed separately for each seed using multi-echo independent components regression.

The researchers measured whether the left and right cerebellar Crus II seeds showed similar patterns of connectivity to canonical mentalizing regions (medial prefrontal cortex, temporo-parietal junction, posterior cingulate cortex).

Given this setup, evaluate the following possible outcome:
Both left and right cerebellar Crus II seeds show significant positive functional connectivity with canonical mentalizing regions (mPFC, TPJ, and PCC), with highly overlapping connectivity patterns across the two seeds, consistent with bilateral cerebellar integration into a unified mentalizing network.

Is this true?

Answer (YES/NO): YES